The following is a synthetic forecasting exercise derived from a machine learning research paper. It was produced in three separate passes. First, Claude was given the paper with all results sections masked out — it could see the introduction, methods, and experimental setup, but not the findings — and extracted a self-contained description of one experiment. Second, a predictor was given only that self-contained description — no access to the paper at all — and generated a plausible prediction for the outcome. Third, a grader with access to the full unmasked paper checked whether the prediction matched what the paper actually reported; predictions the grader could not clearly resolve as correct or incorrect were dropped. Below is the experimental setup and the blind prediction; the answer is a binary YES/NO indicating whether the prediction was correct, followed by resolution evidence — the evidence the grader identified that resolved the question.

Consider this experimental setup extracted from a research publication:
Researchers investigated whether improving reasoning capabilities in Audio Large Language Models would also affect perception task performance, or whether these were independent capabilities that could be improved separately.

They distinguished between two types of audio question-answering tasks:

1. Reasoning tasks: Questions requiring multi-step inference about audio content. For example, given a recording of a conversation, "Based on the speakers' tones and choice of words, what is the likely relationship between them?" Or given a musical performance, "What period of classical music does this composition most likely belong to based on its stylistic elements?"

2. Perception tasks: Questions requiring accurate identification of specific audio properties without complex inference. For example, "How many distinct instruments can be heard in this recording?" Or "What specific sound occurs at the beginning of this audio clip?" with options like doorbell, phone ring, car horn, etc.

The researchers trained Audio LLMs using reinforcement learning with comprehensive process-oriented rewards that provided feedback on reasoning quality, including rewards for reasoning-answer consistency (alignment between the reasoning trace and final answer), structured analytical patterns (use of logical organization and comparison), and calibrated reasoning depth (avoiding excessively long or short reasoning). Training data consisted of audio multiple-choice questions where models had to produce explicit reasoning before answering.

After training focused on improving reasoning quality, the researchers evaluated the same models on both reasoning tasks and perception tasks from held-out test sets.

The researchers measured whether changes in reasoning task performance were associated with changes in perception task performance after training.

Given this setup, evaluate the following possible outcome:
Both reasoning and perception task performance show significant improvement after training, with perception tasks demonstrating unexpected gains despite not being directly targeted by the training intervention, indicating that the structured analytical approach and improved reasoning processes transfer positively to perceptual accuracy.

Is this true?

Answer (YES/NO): YES